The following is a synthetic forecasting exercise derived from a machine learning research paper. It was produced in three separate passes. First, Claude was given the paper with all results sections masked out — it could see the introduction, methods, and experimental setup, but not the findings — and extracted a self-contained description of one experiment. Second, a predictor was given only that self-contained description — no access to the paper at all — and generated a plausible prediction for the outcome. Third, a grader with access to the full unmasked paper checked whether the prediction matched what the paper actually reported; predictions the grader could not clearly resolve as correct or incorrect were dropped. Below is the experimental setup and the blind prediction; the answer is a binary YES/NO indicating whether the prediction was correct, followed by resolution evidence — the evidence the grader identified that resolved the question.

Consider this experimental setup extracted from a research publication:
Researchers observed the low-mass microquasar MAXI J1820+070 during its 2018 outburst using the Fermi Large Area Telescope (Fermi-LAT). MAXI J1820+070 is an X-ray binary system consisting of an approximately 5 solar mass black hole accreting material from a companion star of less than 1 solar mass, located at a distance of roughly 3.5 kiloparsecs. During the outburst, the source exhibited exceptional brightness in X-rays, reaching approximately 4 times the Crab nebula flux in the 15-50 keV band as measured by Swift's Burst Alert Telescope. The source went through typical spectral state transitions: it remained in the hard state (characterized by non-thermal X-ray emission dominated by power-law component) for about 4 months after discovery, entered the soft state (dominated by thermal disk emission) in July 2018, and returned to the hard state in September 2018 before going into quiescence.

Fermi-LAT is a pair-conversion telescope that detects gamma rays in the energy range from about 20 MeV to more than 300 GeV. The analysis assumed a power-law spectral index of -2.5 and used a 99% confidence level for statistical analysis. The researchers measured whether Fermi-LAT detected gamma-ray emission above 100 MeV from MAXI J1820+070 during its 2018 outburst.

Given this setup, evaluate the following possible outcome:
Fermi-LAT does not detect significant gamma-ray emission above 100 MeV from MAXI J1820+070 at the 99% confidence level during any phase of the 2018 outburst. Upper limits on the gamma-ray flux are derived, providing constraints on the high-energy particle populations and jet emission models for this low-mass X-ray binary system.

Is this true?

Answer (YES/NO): YES